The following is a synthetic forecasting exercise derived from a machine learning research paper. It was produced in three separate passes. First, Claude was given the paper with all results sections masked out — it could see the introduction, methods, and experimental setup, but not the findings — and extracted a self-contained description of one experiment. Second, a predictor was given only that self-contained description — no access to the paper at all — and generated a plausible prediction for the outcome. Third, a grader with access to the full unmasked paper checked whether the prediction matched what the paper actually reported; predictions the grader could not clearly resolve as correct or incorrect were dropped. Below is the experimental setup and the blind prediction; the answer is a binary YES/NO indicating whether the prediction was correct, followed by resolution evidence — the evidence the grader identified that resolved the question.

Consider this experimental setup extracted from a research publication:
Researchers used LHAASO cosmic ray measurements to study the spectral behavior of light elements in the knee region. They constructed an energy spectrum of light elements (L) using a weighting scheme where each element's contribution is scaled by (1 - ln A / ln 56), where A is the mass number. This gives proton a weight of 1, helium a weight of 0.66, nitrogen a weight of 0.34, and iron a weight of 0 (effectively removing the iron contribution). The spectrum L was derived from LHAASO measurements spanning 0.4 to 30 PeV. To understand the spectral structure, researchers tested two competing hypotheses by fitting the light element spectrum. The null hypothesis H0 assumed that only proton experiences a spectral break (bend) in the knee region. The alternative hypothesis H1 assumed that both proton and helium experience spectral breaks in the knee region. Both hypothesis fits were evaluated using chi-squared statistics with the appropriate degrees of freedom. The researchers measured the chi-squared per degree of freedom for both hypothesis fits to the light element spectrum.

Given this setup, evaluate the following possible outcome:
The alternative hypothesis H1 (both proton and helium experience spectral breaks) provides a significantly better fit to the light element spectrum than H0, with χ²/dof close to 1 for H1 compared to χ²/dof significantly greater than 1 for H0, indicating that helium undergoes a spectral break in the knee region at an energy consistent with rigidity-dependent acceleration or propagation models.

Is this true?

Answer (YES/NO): YES